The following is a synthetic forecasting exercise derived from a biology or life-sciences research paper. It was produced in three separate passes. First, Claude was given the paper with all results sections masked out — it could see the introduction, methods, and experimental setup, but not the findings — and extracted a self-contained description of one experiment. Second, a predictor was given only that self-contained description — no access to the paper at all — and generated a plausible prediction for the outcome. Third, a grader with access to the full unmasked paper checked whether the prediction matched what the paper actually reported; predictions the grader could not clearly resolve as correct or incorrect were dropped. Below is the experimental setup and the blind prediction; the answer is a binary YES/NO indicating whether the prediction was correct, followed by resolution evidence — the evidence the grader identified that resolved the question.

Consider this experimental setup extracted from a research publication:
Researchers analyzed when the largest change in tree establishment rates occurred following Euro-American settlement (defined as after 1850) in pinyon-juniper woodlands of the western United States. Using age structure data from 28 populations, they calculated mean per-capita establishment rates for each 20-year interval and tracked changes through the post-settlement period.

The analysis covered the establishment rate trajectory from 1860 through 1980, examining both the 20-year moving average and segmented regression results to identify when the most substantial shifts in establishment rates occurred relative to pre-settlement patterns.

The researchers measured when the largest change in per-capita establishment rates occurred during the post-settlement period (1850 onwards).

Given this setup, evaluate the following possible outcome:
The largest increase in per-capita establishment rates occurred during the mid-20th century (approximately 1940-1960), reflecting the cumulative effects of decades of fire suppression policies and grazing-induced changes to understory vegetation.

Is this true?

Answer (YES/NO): NO